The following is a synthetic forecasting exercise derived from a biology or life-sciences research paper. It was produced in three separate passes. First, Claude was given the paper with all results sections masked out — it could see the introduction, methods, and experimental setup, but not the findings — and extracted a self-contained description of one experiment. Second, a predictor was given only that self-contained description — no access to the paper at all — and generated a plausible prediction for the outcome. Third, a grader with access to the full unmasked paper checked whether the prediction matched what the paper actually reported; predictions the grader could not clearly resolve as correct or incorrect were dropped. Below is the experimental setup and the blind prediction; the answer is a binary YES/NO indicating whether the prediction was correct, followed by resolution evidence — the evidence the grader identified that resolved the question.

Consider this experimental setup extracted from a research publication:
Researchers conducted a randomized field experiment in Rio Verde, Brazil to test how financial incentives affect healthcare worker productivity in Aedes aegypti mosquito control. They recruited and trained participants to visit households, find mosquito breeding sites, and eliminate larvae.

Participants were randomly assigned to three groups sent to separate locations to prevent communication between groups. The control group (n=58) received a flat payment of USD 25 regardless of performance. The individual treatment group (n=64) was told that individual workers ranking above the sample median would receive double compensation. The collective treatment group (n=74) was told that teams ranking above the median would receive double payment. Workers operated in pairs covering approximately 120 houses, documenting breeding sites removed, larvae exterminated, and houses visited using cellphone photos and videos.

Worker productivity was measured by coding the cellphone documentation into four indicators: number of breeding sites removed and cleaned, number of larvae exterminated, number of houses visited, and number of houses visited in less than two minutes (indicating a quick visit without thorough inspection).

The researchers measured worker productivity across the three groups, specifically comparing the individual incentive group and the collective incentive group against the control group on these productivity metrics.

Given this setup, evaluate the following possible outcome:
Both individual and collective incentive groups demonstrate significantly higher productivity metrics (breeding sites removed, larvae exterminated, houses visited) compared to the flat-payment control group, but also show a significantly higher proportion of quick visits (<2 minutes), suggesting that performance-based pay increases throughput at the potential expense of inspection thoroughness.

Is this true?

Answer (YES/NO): NO